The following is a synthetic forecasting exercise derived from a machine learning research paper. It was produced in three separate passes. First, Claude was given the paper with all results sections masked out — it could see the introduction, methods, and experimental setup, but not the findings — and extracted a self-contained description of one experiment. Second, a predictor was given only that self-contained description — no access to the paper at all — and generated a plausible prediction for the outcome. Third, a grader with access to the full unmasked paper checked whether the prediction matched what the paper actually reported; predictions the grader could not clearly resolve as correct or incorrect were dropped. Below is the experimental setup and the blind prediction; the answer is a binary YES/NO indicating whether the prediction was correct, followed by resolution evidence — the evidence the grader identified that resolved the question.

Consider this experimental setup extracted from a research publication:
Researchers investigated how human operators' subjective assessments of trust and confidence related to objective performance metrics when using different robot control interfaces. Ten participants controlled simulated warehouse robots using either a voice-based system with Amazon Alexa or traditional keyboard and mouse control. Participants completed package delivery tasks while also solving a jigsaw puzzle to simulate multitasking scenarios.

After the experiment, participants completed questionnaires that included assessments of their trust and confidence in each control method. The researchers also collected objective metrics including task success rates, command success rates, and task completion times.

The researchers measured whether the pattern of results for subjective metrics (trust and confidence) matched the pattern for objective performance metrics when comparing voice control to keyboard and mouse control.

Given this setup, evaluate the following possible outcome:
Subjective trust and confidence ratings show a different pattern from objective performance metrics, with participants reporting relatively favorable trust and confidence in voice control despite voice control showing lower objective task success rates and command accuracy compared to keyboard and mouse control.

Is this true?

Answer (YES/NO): NO